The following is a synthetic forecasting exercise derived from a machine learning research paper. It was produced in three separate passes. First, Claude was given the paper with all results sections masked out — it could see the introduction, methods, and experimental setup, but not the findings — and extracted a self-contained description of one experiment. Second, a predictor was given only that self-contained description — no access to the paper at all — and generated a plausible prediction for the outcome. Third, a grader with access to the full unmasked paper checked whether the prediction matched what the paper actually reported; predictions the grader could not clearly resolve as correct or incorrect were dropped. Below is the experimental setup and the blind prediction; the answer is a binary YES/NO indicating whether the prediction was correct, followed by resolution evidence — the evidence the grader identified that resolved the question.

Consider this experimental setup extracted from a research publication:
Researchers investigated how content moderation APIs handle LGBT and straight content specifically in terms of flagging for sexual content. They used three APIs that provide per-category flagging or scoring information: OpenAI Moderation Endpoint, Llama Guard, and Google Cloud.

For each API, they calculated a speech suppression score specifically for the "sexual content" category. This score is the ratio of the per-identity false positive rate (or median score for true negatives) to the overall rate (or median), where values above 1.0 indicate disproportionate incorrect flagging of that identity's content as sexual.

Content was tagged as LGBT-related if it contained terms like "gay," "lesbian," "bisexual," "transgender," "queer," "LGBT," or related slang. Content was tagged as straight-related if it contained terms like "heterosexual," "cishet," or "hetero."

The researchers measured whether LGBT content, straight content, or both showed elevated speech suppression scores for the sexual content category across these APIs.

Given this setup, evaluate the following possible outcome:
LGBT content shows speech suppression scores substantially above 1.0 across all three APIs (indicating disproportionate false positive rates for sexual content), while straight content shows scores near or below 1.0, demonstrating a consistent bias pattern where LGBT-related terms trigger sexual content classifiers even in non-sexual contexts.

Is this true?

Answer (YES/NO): NO